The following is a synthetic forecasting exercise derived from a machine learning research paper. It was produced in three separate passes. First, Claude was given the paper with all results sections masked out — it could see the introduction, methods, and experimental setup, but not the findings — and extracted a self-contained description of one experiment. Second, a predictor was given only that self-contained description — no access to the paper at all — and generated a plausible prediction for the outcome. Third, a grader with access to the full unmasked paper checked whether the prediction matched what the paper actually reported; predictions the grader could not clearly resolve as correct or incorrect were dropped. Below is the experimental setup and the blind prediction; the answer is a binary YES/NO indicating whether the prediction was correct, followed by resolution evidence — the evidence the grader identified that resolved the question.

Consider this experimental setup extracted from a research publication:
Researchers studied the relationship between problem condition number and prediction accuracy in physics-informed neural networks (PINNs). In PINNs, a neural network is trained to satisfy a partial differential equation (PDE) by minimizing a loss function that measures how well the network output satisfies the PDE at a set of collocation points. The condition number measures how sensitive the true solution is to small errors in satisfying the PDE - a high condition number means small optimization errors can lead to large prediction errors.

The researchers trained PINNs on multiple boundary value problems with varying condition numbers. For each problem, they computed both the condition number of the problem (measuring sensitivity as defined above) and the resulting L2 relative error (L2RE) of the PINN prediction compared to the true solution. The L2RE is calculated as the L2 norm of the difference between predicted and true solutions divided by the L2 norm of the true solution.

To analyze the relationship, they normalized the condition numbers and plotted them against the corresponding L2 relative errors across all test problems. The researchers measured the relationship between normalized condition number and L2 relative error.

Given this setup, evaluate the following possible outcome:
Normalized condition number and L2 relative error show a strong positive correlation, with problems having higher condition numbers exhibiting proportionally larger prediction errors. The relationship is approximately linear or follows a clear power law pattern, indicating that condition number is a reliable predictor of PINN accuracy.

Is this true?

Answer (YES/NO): YES